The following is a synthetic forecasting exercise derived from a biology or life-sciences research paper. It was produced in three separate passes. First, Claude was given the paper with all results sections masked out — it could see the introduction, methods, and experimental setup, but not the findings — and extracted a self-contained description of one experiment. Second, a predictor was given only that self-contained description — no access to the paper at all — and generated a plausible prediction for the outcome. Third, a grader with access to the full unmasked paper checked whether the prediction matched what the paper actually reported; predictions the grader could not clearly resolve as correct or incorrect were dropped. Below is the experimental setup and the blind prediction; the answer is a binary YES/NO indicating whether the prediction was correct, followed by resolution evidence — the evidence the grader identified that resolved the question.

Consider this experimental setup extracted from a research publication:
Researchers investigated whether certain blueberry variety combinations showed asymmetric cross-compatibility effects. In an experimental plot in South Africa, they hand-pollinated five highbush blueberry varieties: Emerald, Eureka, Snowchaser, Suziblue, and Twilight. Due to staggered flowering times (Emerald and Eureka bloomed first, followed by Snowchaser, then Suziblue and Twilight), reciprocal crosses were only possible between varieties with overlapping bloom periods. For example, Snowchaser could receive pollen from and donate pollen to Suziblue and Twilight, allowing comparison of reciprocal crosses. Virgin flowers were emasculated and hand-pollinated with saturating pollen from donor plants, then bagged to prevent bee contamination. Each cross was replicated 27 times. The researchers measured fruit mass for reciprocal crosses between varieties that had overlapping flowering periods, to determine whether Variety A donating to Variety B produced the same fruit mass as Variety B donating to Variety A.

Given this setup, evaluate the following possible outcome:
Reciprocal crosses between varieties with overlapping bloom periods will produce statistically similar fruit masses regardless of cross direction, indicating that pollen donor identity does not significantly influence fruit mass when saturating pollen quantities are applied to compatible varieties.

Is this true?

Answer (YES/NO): NO